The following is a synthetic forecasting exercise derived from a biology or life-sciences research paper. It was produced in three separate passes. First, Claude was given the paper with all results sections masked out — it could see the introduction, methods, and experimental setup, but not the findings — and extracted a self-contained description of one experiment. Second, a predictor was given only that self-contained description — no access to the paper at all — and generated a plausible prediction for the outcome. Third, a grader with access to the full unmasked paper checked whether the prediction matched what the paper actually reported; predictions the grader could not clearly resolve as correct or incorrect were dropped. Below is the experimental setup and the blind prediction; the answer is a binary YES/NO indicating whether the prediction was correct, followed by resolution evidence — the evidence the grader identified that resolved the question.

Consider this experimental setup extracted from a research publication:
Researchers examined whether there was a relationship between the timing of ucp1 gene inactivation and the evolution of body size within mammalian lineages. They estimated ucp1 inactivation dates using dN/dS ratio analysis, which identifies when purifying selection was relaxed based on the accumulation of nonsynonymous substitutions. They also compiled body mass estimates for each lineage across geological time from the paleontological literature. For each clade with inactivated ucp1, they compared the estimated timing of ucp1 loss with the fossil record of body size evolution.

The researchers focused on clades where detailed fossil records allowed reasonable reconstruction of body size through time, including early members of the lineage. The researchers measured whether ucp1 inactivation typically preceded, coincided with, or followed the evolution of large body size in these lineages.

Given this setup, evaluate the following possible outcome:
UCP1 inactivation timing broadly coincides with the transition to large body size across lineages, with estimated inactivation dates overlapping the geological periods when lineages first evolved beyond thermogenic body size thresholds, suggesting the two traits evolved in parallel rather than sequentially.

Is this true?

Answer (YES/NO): YES